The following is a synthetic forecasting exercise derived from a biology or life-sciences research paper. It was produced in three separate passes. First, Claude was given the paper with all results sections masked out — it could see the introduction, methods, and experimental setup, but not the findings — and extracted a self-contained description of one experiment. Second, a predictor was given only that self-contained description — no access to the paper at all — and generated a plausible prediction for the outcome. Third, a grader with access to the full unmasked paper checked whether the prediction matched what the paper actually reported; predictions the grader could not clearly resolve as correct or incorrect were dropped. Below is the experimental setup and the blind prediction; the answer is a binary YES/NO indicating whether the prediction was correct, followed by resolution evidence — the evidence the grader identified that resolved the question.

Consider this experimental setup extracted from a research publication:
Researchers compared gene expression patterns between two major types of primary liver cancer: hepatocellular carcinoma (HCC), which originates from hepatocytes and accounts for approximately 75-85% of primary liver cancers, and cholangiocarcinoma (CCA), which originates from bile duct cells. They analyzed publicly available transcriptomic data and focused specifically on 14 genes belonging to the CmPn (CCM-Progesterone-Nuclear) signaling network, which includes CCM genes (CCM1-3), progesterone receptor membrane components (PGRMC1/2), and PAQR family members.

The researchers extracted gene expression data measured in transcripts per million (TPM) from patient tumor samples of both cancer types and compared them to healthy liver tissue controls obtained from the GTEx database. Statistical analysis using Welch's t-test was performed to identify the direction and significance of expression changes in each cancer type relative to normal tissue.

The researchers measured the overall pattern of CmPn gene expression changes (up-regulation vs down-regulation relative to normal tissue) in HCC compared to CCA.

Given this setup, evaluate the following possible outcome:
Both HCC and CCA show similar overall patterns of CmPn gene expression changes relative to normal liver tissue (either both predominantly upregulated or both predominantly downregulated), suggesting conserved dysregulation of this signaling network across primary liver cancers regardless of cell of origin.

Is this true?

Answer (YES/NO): NO